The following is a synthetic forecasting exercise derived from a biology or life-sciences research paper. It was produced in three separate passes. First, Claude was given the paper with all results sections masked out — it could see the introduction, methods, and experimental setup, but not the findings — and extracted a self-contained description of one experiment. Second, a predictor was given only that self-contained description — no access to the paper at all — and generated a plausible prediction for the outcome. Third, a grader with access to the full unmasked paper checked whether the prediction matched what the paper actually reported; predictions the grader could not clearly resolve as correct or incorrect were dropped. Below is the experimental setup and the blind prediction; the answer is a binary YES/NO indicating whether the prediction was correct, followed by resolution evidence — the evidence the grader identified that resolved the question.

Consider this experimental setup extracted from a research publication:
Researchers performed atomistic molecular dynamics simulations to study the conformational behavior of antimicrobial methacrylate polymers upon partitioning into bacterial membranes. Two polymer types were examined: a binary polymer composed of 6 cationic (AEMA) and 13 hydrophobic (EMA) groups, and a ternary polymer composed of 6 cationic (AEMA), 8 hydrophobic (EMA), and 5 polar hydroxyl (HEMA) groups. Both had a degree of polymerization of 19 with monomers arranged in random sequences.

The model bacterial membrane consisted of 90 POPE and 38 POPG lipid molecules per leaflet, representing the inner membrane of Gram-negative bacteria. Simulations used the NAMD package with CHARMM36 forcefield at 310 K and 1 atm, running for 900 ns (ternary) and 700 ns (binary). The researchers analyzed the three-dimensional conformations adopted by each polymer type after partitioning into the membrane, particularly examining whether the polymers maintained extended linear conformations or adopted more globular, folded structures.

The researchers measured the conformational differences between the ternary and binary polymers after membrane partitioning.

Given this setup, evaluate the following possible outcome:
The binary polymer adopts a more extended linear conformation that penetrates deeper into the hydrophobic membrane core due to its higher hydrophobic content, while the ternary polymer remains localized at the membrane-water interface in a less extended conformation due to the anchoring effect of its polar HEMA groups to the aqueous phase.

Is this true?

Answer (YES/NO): NO